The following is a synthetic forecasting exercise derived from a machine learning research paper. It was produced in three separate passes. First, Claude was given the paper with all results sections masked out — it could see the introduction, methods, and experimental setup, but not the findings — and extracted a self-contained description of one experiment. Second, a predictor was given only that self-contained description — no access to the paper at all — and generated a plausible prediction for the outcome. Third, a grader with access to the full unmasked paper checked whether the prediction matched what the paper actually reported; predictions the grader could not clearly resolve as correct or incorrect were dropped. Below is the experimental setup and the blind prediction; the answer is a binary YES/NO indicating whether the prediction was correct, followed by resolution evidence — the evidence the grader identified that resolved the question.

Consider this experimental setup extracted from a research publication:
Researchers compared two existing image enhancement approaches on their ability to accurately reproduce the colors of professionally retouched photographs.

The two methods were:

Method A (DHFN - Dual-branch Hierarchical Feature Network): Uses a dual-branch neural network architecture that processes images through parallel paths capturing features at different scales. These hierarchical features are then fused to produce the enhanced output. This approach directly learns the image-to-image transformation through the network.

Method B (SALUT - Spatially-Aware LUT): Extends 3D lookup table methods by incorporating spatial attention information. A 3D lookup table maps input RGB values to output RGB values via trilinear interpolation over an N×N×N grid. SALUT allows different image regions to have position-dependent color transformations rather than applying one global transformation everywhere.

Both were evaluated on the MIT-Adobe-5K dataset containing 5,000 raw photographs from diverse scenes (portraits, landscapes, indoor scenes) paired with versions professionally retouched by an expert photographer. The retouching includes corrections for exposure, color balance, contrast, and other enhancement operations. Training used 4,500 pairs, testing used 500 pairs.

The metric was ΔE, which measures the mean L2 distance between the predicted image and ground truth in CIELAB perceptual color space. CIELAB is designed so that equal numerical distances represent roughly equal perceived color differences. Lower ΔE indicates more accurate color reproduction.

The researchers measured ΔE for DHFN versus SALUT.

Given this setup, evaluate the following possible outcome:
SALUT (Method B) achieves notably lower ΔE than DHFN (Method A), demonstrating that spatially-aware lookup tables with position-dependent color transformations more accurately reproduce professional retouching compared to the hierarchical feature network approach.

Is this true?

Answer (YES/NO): YES